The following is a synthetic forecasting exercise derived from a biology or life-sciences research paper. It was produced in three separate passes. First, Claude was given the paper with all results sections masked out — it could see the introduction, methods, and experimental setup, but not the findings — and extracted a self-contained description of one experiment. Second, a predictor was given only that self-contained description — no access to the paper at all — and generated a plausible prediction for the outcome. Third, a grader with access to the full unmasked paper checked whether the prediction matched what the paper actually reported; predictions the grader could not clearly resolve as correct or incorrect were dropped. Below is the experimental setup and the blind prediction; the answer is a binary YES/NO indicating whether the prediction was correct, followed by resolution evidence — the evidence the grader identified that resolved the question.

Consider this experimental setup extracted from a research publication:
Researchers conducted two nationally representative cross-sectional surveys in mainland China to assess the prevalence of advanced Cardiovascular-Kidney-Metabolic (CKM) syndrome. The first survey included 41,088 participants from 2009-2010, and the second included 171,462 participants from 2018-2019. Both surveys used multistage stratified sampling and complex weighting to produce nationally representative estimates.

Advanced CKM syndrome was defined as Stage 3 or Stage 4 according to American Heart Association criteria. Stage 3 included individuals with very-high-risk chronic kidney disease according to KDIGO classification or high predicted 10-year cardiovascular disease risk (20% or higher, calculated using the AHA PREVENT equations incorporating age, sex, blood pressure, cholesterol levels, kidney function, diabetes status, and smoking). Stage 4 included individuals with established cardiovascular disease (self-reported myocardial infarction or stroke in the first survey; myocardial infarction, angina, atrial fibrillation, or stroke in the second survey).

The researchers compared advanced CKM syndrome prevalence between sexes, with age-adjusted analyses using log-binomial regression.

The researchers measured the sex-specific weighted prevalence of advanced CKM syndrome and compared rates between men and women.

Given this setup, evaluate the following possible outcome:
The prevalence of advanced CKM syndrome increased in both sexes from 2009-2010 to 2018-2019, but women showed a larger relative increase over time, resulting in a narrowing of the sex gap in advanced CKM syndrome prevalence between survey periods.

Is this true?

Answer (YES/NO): YES